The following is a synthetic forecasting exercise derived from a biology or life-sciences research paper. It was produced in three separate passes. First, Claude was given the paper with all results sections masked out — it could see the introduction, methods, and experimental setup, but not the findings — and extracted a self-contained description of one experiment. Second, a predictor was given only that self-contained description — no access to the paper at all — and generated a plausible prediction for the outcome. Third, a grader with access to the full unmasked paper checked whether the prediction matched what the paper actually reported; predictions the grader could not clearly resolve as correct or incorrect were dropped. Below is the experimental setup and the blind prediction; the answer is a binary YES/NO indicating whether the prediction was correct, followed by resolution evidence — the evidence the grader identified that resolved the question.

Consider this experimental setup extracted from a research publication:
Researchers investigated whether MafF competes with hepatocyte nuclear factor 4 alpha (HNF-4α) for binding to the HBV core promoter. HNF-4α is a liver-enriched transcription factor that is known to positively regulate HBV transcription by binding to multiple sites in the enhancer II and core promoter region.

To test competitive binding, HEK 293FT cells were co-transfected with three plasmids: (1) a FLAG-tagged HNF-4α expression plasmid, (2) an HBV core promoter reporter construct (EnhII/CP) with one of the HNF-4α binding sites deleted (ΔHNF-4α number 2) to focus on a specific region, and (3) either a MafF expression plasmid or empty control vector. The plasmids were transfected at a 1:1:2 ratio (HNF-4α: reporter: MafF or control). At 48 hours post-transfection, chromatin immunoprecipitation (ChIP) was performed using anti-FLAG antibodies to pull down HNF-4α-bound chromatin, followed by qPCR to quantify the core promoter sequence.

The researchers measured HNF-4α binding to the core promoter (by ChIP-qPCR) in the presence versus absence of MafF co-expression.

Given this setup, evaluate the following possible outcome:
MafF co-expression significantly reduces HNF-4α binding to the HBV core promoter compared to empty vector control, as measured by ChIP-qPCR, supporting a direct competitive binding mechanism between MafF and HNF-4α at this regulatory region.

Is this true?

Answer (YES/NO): YES